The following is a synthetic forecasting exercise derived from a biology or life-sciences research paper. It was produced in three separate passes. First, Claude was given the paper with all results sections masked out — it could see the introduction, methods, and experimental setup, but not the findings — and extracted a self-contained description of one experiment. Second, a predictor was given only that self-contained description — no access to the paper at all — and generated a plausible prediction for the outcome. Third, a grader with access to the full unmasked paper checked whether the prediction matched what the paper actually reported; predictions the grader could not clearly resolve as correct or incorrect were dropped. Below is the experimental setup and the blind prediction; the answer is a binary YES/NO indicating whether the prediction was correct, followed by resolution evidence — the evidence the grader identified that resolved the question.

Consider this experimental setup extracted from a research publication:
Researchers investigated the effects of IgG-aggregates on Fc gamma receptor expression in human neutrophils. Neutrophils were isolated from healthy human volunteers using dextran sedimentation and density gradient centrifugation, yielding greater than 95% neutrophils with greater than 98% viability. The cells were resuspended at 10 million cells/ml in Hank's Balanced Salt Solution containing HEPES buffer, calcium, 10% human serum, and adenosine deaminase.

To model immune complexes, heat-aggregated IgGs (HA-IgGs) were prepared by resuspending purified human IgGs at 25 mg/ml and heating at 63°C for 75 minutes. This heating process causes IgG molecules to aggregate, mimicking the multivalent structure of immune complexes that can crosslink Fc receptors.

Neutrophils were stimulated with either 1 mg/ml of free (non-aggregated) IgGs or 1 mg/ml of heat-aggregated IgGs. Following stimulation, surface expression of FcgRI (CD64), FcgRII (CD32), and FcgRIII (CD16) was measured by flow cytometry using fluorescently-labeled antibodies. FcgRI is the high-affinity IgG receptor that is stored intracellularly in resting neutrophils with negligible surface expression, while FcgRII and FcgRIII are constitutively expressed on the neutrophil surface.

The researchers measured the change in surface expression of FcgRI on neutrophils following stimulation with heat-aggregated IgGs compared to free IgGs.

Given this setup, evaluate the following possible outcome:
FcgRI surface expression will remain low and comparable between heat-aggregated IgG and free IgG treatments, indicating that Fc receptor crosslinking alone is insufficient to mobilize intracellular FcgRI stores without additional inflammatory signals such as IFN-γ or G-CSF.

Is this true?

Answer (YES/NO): NO